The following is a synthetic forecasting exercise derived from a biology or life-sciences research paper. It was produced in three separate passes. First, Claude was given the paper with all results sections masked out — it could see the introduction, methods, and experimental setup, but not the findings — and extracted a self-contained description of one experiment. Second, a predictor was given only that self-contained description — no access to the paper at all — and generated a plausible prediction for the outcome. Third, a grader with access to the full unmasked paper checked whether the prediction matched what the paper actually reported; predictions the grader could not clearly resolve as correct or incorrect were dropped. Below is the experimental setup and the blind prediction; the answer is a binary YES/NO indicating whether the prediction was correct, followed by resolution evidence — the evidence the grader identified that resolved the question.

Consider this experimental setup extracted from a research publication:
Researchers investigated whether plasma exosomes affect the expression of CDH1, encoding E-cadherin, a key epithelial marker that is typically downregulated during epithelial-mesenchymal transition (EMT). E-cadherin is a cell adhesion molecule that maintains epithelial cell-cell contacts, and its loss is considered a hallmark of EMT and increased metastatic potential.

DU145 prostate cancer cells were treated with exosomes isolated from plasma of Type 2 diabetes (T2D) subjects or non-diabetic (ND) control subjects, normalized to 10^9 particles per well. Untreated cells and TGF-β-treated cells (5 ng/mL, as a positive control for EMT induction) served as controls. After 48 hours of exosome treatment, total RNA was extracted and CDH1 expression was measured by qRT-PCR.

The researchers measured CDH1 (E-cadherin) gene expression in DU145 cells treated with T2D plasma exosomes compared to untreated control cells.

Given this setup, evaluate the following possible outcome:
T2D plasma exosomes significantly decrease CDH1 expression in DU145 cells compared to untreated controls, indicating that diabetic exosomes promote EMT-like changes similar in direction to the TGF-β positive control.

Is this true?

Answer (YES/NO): NO